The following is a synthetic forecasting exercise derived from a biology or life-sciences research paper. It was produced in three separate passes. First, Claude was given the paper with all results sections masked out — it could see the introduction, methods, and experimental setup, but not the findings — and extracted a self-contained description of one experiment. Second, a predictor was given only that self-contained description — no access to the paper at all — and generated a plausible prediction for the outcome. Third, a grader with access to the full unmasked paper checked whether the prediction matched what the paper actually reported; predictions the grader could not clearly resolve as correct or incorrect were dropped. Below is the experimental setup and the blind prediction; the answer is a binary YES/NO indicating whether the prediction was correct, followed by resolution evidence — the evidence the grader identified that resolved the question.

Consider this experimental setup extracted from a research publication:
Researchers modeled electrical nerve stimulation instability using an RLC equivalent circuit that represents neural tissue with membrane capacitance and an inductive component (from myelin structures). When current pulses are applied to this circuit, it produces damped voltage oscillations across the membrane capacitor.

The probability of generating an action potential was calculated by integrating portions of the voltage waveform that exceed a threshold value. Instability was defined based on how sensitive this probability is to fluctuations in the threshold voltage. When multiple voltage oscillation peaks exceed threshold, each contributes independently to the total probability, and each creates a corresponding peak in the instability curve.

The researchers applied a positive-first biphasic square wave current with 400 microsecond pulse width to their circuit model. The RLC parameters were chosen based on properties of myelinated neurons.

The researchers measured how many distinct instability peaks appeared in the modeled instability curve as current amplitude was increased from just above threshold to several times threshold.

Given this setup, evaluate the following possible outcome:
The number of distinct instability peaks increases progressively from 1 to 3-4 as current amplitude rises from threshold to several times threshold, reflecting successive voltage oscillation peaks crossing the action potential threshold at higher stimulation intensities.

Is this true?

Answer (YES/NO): YES